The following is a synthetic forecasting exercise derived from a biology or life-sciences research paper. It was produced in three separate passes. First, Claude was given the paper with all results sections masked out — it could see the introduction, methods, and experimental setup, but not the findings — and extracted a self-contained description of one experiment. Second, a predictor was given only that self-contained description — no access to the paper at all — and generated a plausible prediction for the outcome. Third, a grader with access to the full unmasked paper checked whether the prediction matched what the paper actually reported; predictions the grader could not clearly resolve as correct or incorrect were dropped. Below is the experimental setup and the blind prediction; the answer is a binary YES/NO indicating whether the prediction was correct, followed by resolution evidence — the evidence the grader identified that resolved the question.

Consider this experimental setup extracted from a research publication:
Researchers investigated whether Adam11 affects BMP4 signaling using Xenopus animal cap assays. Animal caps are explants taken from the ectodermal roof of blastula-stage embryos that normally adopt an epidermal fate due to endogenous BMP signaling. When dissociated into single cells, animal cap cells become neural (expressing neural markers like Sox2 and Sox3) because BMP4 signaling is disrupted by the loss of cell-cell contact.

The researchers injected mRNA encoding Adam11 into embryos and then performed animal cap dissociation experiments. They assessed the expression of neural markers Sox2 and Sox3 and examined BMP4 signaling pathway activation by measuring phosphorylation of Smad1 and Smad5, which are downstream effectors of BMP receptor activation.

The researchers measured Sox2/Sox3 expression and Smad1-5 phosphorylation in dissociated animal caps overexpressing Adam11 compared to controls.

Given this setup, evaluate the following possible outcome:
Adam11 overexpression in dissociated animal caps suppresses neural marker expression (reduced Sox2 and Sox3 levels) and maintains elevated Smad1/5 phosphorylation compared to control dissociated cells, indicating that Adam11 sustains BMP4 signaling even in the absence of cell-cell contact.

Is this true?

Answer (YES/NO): YES